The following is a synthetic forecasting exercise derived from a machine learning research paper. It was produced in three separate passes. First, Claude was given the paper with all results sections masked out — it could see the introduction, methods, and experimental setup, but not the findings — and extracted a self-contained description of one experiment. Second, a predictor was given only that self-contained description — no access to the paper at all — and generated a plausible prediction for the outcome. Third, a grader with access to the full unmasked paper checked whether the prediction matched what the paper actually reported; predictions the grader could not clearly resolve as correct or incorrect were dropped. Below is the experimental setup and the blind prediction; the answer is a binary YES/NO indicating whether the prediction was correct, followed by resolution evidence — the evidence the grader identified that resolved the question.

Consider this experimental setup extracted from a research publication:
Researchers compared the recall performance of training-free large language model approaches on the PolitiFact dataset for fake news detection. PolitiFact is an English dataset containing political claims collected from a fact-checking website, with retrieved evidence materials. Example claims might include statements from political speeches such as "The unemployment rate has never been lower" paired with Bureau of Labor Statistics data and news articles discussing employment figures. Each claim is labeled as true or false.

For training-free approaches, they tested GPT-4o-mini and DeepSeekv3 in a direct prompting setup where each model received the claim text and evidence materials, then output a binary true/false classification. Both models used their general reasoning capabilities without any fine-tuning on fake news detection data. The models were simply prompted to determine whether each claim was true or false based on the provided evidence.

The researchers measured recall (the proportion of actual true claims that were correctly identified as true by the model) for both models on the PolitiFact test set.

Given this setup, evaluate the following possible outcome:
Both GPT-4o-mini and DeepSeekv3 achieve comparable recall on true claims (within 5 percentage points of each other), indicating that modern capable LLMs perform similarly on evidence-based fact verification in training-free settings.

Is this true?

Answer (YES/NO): NO